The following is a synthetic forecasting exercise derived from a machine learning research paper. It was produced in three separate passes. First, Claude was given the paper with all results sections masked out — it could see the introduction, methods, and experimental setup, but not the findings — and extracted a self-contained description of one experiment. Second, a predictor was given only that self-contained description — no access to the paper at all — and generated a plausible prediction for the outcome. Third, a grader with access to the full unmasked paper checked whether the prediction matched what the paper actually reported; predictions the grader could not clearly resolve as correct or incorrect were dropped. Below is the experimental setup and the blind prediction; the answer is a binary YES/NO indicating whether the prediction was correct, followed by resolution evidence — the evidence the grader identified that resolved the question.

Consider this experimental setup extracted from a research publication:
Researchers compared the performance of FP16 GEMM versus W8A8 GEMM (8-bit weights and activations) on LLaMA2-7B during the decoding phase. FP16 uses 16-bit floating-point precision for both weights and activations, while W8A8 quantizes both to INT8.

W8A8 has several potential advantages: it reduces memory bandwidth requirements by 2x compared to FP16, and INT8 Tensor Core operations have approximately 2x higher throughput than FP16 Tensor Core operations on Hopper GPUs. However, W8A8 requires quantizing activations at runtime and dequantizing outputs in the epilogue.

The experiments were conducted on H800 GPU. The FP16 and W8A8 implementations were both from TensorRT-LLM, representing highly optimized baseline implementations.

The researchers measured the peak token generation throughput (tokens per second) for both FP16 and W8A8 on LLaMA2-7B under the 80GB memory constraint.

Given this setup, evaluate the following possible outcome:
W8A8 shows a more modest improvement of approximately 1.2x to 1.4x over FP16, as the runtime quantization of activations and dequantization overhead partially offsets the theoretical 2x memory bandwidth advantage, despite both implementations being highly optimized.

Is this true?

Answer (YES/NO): NO